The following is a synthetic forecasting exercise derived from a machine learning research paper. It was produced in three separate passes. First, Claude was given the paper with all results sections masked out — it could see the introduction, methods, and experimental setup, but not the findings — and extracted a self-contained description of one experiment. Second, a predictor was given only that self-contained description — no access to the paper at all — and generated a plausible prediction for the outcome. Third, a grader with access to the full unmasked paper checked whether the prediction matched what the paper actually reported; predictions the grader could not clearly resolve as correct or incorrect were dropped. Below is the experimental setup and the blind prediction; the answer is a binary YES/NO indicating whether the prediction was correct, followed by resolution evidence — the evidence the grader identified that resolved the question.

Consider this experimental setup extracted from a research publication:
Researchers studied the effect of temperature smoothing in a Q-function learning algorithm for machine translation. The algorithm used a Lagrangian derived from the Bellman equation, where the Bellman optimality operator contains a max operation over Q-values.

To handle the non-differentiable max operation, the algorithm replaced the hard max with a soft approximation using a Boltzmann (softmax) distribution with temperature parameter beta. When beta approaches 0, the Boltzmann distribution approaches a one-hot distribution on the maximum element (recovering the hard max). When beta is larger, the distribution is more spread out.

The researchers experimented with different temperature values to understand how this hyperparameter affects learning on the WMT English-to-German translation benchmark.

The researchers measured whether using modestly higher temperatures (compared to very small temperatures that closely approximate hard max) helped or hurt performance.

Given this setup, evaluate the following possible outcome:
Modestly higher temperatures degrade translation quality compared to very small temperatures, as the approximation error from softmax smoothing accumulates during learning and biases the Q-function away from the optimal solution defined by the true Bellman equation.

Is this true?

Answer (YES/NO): NO